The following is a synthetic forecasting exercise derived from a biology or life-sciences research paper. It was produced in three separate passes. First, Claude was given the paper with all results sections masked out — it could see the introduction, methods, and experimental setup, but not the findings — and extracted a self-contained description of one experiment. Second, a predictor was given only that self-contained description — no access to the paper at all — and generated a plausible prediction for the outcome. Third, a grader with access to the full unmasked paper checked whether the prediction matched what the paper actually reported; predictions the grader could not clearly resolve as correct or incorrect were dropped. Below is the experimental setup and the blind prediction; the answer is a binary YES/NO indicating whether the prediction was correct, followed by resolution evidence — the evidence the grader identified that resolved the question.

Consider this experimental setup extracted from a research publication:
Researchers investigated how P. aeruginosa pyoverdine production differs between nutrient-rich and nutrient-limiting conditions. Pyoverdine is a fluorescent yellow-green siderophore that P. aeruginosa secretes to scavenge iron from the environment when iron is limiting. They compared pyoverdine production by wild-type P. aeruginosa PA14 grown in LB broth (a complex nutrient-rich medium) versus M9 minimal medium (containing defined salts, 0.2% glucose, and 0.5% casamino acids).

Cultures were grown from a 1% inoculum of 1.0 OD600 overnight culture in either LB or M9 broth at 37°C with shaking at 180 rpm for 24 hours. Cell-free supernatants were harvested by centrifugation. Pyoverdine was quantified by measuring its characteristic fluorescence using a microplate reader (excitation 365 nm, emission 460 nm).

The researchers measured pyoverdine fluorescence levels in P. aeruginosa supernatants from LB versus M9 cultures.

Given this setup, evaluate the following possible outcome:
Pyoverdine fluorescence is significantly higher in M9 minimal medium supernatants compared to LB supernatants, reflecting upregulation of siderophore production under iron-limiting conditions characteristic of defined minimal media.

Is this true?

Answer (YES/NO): YES